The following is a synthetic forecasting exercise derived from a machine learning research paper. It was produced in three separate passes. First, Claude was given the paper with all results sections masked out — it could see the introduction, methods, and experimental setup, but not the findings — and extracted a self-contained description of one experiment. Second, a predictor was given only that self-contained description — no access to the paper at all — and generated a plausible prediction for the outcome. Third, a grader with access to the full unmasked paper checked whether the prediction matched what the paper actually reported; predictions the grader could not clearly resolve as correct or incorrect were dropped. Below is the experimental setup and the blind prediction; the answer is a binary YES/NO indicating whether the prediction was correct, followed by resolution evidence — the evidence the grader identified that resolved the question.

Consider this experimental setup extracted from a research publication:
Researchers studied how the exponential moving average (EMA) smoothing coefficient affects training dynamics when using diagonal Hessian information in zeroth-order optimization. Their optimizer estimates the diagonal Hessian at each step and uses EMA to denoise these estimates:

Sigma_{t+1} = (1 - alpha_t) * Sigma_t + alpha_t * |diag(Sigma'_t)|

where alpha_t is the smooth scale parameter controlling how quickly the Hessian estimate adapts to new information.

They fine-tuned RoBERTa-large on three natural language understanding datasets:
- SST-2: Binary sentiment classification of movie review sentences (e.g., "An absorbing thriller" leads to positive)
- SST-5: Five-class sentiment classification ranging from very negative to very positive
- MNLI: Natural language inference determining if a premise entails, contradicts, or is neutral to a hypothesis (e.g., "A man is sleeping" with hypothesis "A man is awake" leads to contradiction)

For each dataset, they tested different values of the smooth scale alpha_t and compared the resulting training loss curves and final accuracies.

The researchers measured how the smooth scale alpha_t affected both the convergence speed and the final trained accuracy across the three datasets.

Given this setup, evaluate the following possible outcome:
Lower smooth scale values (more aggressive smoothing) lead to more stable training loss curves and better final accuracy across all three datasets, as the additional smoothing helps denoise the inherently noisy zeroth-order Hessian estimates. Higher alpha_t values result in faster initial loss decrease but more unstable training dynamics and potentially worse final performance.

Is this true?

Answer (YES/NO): NO